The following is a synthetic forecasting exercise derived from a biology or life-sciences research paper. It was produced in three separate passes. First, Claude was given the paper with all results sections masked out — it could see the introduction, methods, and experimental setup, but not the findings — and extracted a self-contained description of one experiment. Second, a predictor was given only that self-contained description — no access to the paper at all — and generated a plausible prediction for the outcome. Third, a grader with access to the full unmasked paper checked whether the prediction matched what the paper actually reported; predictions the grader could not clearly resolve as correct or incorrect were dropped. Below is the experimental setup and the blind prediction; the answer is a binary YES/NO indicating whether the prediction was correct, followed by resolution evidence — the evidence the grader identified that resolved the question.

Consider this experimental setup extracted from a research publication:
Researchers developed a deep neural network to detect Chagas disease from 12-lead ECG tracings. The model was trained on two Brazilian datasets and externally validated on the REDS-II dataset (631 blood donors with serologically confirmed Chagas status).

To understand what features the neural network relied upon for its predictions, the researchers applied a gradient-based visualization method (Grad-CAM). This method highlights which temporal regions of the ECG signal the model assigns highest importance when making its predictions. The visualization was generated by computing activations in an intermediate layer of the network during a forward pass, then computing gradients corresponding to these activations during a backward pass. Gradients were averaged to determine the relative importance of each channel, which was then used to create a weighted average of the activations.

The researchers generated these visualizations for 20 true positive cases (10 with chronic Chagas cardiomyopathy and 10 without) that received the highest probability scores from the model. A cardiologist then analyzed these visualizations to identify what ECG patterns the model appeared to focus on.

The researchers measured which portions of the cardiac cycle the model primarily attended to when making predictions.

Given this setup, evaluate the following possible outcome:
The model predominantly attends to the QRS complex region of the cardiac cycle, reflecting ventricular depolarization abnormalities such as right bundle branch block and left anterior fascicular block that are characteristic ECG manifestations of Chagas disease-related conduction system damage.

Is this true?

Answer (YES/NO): YES